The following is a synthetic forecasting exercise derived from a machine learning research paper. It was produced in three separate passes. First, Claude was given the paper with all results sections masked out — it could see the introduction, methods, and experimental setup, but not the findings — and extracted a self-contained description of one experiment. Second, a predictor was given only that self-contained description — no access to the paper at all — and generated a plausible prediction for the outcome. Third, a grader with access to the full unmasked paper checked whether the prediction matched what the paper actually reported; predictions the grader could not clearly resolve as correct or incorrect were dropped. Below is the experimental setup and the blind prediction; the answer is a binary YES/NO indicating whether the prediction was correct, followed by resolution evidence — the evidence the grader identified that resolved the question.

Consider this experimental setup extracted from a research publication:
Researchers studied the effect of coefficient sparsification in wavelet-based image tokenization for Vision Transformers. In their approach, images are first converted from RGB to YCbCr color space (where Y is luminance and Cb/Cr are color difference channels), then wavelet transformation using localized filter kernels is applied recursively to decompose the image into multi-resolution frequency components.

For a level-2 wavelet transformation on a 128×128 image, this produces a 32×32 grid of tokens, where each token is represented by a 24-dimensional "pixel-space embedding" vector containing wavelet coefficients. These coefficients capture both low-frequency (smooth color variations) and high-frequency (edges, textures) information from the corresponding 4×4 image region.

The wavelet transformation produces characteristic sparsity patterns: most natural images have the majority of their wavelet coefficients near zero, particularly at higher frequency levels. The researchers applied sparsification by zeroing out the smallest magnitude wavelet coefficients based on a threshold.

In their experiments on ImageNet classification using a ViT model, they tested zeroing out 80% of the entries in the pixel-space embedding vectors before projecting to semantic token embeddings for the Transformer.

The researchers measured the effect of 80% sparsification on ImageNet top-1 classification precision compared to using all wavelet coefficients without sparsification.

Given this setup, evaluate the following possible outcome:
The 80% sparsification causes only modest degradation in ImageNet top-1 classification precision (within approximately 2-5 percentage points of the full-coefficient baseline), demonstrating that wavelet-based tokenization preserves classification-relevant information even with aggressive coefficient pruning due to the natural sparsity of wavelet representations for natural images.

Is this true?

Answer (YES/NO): NO